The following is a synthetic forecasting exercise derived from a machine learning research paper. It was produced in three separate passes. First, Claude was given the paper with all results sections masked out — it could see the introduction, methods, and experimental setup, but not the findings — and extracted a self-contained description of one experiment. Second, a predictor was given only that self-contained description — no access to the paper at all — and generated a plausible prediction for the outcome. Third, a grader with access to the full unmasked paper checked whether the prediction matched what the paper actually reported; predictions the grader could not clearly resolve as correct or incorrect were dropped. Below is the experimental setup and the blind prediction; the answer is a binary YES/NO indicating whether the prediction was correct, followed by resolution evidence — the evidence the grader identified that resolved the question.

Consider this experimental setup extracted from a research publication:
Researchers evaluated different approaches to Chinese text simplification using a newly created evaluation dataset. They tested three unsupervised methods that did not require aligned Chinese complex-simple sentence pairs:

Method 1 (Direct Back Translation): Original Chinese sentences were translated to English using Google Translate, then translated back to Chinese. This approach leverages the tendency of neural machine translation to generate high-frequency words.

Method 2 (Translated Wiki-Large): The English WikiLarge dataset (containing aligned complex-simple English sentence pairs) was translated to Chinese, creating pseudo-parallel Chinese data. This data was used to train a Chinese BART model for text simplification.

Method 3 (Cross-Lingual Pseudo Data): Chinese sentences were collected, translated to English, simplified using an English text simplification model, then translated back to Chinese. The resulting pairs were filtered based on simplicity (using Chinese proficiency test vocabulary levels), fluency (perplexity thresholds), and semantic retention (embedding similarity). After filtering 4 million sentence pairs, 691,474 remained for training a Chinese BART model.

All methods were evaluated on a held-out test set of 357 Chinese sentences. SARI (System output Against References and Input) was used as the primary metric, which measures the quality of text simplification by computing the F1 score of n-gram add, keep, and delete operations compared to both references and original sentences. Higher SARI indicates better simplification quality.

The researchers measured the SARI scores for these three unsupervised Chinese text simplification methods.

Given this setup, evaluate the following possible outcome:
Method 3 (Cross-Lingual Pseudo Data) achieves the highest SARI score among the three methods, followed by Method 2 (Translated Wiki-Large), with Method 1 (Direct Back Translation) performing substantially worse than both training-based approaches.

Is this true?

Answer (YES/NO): NO